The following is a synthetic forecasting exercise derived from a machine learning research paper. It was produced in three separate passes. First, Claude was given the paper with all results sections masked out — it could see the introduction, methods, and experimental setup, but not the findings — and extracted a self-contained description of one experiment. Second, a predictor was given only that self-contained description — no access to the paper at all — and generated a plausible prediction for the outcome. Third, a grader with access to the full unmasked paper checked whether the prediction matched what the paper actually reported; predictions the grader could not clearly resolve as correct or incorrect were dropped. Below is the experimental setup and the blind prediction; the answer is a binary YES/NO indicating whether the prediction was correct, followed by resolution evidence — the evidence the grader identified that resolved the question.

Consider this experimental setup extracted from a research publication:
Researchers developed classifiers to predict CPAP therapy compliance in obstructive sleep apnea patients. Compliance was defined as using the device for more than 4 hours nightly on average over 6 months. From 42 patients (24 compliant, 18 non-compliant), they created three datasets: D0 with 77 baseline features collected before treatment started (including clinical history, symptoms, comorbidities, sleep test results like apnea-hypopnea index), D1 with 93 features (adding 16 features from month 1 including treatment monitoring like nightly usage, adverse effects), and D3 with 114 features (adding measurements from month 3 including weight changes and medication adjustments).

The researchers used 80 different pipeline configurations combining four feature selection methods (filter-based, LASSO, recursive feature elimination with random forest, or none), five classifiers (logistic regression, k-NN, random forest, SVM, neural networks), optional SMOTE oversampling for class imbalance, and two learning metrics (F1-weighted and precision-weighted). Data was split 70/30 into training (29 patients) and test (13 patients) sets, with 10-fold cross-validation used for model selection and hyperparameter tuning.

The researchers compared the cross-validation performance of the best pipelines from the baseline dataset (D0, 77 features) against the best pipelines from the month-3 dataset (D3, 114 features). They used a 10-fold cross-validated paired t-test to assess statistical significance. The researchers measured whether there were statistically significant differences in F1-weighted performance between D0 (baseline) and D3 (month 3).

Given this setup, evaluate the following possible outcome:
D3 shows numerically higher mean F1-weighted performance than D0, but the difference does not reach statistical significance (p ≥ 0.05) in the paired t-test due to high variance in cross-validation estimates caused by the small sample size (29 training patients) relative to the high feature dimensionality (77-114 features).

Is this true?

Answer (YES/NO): NO